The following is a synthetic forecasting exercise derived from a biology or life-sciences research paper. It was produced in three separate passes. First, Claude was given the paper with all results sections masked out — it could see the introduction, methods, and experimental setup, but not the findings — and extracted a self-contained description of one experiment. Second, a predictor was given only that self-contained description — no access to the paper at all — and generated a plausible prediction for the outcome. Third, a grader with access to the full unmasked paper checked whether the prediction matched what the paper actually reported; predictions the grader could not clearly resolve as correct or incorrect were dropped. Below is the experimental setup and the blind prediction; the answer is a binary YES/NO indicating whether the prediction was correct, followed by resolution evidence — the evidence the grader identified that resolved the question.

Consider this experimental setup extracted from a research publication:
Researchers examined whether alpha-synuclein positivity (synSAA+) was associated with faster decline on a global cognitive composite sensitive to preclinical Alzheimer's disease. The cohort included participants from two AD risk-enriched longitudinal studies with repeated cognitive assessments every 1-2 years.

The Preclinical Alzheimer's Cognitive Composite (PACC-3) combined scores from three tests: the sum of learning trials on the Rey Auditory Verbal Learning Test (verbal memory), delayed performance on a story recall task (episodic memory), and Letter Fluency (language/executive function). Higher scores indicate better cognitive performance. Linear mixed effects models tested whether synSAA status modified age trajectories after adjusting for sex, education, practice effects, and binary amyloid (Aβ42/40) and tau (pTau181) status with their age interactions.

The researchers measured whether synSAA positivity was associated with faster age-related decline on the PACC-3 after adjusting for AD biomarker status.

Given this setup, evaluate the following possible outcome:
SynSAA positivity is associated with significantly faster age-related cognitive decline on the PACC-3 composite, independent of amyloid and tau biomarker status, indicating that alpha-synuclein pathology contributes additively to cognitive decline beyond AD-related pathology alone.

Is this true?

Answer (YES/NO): NO